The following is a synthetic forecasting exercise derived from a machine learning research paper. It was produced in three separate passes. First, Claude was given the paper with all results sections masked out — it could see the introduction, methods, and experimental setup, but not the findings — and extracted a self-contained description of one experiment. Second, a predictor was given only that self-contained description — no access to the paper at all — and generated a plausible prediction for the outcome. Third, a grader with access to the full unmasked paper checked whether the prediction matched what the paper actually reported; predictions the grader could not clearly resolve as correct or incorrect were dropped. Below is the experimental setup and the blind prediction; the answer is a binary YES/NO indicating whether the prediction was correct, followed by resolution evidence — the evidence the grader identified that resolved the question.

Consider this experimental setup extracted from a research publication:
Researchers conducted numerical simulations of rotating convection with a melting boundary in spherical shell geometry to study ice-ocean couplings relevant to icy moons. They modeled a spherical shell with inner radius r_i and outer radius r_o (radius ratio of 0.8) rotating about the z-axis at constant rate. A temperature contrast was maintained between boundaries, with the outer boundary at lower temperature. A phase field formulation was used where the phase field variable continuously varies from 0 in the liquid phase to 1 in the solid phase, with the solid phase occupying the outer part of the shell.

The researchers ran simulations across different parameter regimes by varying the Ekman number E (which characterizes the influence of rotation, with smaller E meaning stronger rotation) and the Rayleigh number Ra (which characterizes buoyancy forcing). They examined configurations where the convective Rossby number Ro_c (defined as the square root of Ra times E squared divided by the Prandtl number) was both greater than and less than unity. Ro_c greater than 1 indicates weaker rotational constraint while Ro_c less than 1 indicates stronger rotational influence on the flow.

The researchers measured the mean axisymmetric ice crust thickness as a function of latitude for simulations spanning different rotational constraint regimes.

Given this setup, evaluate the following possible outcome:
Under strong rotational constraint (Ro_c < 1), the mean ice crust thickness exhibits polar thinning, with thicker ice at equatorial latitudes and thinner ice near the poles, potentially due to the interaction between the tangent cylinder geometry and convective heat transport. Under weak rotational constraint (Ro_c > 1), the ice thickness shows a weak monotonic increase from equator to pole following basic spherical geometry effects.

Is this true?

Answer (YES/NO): NO